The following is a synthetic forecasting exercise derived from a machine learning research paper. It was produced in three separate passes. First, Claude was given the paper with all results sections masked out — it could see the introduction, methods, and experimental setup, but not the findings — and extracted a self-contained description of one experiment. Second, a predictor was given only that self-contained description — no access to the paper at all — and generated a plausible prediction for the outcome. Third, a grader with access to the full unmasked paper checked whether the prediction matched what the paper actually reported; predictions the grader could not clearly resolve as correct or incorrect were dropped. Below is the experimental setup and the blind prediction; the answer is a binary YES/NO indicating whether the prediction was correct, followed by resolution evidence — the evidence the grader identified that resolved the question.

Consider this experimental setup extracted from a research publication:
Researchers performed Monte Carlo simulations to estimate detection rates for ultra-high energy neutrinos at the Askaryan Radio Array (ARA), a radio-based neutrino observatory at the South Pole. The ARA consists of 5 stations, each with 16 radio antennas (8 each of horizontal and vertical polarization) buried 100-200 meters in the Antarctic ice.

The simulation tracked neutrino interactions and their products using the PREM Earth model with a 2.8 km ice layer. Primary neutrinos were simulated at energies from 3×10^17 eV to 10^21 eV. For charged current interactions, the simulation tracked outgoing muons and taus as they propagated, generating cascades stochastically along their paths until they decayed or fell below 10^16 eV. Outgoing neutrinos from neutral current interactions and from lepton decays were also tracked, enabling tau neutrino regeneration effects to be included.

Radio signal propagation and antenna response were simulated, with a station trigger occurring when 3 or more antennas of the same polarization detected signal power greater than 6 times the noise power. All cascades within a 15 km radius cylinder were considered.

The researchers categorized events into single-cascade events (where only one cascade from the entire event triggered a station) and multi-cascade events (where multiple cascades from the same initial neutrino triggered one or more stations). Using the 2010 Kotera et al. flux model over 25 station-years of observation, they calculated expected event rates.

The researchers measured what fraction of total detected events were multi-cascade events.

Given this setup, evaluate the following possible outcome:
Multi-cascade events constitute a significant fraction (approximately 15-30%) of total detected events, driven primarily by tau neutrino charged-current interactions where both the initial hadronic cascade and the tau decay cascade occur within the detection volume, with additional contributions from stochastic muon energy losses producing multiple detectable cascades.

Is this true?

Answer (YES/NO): NO